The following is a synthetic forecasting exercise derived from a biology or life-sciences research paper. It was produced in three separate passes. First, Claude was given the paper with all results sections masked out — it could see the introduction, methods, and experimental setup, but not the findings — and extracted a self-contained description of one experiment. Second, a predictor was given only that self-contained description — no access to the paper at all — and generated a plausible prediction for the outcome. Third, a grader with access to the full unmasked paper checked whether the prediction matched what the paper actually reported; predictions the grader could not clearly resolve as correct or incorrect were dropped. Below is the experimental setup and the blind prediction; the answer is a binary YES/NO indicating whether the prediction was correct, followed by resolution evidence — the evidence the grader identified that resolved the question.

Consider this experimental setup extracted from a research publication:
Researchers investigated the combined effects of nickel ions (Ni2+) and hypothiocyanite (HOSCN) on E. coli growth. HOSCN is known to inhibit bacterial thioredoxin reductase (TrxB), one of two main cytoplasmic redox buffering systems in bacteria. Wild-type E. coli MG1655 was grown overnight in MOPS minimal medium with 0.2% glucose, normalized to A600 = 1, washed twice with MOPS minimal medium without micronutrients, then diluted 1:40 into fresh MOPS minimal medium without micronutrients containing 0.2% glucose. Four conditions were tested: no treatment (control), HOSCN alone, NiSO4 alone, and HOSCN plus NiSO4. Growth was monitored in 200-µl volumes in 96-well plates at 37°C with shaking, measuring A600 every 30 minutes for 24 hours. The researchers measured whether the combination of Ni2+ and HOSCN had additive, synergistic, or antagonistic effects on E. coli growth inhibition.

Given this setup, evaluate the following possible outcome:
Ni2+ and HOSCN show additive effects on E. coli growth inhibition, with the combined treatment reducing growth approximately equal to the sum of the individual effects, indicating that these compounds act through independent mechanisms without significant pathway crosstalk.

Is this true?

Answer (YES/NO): NO